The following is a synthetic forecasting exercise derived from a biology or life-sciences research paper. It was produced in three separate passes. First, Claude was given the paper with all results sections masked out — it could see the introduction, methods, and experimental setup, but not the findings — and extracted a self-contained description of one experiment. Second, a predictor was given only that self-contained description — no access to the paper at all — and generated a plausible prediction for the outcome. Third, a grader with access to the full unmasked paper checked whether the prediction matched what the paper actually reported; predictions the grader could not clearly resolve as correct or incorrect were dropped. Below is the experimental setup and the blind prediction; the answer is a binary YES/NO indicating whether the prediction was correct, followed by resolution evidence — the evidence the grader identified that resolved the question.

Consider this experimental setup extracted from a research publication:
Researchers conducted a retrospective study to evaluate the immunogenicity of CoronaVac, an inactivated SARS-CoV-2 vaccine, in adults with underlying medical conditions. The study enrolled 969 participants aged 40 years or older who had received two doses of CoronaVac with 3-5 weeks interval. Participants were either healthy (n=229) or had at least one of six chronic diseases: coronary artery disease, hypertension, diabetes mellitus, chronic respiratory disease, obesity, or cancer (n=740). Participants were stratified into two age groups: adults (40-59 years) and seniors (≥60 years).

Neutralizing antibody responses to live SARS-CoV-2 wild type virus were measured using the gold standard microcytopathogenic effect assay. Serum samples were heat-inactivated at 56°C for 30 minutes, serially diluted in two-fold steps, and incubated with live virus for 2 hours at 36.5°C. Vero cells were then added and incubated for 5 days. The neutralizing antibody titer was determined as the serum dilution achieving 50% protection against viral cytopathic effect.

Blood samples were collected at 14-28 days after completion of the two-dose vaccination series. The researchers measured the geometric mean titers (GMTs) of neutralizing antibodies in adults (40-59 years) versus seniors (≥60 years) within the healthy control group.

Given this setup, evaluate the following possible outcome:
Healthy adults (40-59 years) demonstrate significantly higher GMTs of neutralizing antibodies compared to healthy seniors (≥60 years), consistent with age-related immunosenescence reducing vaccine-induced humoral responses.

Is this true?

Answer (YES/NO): NO